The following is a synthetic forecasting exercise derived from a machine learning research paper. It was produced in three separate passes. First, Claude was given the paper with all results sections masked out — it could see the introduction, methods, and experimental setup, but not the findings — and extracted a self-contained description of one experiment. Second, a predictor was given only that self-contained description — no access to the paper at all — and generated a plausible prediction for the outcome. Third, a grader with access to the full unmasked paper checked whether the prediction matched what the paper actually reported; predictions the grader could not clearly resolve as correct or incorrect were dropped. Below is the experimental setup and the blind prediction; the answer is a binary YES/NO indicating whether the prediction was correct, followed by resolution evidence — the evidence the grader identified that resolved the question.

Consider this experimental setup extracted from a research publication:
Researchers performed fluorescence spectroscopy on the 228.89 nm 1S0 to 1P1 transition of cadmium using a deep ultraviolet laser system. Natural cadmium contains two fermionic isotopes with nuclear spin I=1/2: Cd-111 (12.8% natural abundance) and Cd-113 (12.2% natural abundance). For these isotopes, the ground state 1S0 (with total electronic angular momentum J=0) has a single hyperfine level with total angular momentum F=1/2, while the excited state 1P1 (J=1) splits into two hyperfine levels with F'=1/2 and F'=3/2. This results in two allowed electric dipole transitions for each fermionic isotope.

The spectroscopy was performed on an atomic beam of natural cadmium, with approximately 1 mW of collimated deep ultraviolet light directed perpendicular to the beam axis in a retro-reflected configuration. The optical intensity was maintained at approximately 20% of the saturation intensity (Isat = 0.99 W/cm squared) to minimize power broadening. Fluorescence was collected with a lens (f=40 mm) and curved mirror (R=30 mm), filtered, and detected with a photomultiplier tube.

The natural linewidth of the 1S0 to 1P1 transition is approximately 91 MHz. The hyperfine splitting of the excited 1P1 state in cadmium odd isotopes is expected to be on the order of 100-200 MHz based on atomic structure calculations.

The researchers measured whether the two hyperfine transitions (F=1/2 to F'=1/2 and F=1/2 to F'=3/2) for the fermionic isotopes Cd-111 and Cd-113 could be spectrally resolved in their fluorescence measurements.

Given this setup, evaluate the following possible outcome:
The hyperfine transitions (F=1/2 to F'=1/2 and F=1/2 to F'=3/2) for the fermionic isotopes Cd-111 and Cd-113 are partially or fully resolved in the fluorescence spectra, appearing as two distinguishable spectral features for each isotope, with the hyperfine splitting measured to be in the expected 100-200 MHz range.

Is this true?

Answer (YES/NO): NO